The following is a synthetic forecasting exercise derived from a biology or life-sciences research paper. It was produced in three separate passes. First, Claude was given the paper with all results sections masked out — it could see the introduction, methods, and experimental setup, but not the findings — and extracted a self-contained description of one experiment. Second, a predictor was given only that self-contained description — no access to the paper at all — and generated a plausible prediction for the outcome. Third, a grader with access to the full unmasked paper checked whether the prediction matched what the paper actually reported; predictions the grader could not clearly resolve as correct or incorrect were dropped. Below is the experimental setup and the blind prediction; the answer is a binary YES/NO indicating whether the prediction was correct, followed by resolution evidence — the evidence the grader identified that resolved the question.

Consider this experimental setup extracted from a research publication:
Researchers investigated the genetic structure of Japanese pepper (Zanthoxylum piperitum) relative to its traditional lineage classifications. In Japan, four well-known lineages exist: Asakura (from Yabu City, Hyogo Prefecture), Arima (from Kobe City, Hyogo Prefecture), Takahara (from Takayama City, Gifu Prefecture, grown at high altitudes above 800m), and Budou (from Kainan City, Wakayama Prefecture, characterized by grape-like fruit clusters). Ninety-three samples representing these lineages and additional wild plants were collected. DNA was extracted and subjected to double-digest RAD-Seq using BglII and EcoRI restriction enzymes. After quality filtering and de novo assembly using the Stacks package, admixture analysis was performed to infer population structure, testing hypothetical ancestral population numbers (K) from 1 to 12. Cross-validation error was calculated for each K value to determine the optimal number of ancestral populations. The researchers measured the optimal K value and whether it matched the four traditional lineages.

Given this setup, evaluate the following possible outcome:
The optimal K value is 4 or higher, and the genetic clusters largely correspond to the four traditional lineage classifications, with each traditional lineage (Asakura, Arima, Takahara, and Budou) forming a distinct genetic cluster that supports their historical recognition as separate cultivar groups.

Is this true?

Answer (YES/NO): NO